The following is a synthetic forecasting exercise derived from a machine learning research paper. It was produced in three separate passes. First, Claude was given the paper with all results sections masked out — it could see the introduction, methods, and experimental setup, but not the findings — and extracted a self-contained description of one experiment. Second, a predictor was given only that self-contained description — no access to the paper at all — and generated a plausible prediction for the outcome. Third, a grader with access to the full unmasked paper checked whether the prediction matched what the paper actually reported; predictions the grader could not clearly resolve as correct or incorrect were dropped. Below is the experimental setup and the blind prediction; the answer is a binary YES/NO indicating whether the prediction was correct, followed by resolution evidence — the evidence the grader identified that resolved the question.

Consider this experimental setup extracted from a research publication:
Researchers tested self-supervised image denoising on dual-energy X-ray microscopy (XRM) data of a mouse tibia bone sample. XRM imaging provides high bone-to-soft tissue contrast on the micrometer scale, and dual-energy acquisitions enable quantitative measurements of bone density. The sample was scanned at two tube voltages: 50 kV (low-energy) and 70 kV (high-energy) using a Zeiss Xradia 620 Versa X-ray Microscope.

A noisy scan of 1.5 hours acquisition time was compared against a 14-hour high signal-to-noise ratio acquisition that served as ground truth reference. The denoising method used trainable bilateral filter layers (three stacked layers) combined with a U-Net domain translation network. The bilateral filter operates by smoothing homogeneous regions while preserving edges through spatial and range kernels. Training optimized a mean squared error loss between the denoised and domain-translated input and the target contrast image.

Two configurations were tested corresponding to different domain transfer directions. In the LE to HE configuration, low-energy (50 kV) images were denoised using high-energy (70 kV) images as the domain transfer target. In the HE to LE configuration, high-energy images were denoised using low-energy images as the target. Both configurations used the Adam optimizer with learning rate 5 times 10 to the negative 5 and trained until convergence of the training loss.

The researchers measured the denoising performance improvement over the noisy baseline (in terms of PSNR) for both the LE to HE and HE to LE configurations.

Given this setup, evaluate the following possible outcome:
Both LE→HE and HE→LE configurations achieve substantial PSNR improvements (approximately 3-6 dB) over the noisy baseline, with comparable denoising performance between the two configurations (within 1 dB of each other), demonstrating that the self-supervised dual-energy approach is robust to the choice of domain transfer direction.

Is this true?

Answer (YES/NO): NO